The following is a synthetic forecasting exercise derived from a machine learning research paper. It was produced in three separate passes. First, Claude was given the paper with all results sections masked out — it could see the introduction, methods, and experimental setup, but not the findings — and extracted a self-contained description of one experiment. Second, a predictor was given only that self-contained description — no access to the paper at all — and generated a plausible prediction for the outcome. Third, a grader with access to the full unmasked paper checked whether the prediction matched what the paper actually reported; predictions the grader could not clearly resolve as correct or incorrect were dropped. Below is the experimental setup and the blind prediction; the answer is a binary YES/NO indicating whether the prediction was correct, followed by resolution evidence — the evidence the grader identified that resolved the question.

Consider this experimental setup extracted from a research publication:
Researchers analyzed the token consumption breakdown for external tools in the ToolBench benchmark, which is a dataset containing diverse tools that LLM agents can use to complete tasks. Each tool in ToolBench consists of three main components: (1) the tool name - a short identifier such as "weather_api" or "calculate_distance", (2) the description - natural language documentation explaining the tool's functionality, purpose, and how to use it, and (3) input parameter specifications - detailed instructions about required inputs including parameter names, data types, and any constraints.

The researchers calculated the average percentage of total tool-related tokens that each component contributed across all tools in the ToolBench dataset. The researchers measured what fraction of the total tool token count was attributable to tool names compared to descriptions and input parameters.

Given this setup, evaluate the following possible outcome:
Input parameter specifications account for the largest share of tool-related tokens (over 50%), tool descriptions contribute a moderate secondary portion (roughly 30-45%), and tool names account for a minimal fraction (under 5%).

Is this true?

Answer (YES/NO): NO